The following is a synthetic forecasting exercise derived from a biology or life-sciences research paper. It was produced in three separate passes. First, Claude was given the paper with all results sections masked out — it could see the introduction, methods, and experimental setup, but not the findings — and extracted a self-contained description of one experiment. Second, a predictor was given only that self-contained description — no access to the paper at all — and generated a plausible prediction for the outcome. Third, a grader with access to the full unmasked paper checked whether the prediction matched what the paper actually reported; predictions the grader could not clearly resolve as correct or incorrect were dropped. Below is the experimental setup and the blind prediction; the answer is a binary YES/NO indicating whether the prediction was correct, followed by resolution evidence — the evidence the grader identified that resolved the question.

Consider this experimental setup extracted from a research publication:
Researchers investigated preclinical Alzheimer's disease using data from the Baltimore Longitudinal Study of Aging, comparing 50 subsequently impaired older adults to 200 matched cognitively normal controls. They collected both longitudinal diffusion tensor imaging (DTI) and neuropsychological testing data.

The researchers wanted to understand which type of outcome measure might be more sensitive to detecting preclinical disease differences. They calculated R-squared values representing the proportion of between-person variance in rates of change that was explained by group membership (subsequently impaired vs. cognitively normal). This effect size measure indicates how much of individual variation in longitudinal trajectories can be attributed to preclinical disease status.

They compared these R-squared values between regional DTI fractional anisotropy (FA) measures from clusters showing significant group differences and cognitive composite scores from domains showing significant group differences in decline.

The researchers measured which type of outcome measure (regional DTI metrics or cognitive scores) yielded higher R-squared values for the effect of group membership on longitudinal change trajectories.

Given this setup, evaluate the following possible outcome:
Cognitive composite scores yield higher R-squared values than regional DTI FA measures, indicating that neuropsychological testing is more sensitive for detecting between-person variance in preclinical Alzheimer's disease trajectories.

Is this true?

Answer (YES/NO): NO